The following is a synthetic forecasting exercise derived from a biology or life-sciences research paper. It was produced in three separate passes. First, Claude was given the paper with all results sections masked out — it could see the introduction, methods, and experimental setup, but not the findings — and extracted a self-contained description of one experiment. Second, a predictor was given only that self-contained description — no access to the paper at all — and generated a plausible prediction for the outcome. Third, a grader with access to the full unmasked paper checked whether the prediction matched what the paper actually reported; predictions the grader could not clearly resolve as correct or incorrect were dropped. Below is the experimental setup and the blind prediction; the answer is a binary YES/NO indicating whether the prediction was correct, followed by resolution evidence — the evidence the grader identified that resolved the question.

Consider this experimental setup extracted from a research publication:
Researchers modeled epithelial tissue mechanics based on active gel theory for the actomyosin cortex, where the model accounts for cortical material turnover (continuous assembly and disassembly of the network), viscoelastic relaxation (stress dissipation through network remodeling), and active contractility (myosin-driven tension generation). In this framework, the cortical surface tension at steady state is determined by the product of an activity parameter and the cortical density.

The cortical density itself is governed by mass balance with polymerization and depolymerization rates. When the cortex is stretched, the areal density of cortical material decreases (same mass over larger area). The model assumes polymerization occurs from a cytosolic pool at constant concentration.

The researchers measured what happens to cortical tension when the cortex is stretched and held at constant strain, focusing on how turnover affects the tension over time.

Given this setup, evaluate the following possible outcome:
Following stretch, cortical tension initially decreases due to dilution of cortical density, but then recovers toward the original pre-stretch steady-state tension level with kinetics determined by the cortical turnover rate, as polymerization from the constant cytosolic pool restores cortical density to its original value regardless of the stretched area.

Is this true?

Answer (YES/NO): NO